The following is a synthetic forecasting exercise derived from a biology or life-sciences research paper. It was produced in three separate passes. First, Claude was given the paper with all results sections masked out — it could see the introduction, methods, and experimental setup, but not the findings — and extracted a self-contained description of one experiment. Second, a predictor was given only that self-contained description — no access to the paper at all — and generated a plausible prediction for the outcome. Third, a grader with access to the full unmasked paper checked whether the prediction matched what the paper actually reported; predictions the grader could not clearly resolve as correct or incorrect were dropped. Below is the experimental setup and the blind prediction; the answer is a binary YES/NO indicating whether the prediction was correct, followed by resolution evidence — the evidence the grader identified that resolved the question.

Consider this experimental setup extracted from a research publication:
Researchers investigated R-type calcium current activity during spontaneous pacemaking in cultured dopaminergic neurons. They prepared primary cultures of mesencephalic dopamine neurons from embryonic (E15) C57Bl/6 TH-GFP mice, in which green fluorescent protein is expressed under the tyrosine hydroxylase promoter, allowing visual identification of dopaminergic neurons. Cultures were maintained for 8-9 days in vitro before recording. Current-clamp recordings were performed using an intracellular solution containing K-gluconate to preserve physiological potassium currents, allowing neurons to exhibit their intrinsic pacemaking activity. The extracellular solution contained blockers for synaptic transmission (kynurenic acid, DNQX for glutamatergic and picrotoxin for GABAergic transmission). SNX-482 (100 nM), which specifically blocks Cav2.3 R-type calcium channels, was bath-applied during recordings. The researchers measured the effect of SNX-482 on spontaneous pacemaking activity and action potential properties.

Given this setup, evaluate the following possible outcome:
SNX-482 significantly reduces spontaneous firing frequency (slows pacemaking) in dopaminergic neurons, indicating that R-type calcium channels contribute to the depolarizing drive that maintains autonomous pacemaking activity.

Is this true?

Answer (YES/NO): YES